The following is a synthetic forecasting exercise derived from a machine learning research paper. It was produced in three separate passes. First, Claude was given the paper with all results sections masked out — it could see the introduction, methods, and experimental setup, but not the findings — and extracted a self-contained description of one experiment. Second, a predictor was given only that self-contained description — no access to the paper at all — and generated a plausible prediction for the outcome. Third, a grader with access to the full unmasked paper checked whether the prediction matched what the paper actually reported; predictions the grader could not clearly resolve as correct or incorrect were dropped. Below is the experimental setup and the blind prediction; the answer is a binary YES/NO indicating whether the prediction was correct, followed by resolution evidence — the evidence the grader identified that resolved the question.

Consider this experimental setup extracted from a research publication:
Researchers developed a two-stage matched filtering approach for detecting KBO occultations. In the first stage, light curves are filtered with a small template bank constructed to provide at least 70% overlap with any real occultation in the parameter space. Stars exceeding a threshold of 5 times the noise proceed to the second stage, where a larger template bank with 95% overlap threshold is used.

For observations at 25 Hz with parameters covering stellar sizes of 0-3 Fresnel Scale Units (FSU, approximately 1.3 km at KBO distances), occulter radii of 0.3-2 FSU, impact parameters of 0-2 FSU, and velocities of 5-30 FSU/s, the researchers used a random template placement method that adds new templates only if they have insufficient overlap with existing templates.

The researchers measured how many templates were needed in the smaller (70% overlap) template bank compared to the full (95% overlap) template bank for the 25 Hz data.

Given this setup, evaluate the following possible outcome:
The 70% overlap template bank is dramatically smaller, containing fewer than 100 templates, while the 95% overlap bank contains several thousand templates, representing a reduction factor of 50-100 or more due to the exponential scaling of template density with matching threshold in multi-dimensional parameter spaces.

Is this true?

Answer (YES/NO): NO